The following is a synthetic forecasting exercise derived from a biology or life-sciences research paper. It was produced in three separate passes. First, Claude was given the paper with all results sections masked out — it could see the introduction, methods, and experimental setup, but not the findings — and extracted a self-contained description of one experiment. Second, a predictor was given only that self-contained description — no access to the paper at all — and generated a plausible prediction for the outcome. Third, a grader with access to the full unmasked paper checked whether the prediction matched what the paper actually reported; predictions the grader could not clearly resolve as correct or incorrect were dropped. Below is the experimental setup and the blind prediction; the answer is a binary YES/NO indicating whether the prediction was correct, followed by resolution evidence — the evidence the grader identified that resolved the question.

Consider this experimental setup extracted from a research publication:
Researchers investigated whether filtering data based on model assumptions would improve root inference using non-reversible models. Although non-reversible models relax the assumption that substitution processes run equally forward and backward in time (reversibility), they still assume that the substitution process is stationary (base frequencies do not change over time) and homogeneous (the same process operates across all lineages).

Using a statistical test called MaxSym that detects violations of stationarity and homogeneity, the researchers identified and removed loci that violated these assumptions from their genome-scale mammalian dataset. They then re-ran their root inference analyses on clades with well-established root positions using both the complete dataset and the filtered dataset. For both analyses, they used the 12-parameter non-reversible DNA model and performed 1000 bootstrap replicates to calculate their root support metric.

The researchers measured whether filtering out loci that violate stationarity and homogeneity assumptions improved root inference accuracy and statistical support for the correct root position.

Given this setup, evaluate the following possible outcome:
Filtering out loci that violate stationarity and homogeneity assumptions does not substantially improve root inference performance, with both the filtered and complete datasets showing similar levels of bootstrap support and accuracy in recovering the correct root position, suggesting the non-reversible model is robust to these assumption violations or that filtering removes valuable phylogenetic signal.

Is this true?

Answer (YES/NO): NO